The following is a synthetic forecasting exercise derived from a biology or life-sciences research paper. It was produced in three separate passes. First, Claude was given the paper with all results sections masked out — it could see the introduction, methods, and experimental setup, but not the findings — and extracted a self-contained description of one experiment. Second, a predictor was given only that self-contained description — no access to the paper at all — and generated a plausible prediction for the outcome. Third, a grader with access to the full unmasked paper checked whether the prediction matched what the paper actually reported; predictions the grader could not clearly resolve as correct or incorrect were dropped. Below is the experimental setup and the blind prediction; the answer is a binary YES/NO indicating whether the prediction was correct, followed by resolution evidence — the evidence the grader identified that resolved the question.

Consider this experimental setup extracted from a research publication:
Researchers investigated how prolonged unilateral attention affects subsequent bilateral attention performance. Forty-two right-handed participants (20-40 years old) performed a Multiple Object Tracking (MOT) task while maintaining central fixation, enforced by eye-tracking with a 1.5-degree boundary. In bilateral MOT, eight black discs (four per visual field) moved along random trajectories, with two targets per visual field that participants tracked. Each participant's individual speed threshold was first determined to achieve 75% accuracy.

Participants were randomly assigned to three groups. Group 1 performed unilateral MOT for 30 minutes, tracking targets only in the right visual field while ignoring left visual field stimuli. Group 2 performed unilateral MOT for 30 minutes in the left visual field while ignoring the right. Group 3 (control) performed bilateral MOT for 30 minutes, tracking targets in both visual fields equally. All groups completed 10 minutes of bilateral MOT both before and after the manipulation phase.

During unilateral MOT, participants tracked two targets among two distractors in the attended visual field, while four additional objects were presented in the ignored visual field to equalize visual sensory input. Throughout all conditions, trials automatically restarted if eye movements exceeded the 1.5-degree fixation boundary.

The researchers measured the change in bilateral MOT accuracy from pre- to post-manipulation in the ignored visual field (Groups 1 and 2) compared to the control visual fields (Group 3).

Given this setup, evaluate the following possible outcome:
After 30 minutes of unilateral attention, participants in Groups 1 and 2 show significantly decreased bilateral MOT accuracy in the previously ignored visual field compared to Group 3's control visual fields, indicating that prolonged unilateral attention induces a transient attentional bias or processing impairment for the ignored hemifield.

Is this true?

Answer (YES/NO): NO